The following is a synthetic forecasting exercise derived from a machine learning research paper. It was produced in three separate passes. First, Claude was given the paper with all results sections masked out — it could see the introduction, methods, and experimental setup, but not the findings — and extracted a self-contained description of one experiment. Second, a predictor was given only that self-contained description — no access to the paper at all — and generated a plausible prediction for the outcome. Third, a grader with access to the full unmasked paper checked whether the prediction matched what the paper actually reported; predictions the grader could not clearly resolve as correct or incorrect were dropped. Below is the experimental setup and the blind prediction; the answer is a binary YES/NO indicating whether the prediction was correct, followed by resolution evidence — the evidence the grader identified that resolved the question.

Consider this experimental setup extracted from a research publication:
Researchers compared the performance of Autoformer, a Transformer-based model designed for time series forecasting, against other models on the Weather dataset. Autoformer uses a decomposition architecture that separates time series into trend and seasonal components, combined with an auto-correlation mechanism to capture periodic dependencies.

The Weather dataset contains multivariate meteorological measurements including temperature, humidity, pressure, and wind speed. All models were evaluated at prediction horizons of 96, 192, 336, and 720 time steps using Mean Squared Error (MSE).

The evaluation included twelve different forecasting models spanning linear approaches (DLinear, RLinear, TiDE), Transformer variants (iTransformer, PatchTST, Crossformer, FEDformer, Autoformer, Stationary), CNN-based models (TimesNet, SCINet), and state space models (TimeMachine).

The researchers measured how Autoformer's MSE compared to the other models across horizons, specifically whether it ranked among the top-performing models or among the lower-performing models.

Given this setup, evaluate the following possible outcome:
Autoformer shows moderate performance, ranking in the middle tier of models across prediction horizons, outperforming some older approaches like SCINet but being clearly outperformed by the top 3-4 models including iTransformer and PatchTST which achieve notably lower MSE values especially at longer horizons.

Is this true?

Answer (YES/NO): NO